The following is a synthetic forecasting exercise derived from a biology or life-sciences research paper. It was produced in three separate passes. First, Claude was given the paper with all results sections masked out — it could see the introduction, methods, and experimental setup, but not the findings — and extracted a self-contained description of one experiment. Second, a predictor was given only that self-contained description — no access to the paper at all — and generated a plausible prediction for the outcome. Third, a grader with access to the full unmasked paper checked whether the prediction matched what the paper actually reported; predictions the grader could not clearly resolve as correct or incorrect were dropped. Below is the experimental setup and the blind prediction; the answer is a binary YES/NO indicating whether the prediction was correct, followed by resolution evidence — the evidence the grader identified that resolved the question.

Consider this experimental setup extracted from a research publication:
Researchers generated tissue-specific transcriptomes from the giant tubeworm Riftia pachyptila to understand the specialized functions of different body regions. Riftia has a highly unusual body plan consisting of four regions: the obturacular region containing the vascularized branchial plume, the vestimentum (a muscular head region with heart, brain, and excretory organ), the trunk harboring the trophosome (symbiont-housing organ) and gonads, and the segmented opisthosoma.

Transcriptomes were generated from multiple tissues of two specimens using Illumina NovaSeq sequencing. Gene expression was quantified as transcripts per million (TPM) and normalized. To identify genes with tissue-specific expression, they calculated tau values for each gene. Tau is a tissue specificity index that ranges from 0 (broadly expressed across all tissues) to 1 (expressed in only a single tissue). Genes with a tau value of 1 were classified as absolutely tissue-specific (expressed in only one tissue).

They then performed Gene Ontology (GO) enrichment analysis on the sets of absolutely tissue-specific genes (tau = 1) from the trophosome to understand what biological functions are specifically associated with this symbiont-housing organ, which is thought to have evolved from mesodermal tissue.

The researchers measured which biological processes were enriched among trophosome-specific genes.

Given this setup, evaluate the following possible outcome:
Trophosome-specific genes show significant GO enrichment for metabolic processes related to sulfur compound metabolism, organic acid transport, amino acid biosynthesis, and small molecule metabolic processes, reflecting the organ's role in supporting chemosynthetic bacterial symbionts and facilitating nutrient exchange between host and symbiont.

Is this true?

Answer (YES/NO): NO